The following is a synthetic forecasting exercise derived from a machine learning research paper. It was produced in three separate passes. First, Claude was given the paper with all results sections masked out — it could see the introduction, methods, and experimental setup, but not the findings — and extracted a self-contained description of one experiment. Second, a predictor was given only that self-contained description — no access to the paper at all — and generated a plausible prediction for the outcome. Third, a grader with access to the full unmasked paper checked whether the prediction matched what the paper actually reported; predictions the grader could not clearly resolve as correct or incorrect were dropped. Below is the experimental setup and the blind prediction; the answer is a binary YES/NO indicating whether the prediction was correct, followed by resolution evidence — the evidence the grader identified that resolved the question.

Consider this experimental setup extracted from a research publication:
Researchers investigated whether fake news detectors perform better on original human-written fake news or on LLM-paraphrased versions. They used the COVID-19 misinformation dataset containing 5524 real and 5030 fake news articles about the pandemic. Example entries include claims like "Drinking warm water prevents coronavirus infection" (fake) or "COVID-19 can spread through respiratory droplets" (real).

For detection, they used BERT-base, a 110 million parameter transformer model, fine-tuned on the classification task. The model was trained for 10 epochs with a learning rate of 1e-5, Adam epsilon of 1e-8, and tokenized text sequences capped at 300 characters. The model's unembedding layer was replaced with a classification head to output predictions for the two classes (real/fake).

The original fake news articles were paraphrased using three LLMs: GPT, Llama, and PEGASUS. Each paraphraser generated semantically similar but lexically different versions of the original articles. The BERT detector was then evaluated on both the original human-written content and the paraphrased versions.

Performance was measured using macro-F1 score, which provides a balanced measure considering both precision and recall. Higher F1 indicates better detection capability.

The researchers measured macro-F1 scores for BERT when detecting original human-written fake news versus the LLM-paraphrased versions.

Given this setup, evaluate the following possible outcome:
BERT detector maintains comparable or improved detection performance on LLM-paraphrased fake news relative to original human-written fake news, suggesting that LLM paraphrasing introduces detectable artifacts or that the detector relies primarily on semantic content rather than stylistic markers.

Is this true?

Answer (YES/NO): NO